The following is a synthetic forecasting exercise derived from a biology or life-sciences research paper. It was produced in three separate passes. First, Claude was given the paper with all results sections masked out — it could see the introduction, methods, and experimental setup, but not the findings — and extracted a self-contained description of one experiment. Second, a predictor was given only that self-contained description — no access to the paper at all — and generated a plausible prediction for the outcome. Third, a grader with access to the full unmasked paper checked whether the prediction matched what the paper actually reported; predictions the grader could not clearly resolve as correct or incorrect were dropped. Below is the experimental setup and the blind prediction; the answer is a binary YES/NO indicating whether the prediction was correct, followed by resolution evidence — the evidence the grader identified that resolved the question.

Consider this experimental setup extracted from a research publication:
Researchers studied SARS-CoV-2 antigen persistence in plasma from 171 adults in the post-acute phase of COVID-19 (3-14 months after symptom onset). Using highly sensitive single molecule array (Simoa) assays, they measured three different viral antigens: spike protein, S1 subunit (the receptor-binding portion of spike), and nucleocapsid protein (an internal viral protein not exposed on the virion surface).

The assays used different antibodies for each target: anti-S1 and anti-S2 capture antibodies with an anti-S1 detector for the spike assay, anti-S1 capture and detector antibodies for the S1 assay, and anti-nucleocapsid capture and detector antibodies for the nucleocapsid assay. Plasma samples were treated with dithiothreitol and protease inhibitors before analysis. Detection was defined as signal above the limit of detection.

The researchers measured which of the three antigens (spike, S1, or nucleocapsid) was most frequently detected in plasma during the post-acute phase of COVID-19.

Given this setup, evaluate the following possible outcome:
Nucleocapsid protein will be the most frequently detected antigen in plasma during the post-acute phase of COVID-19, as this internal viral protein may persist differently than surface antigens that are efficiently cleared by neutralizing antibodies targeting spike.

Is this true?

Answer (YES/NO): NO